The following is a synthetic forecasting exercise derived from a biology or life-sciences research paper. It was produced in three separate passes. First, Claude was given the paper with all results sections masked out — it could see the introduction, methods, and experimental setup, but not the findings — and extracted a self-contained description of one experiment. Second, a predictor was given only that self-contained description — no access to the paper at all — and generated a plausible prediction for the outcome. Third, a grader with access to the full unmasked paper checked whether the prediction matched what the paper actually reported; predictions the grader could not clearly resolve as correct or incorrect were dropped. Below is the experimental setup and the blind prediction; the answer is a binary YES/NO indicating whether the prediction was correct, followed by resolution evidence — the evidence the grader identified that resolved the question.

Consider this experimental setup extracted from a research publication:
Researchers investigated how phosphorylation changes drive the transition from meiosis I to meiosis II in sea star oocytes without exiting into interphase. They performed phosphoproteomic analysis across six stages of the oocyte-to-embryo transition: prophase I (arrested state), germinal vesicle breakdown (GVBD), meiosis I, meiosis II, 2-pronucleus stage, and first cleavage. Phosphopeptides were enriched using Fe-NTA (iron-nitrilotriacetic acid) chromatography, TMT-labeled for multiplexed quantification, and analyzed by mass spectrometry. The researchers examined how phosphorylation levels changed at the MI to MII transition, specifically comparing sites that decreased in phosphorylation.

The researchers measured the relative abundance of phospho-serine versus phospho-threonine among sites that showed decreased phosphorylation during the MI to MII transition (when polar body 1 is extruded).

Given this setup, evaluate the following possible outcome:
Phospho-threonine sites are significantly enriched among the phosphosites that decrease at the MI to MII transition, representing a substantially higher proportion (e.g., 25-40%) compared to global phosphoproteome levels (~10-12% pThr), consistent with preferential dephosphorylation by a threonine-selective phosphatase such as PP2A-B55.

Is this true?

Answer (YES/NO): NO